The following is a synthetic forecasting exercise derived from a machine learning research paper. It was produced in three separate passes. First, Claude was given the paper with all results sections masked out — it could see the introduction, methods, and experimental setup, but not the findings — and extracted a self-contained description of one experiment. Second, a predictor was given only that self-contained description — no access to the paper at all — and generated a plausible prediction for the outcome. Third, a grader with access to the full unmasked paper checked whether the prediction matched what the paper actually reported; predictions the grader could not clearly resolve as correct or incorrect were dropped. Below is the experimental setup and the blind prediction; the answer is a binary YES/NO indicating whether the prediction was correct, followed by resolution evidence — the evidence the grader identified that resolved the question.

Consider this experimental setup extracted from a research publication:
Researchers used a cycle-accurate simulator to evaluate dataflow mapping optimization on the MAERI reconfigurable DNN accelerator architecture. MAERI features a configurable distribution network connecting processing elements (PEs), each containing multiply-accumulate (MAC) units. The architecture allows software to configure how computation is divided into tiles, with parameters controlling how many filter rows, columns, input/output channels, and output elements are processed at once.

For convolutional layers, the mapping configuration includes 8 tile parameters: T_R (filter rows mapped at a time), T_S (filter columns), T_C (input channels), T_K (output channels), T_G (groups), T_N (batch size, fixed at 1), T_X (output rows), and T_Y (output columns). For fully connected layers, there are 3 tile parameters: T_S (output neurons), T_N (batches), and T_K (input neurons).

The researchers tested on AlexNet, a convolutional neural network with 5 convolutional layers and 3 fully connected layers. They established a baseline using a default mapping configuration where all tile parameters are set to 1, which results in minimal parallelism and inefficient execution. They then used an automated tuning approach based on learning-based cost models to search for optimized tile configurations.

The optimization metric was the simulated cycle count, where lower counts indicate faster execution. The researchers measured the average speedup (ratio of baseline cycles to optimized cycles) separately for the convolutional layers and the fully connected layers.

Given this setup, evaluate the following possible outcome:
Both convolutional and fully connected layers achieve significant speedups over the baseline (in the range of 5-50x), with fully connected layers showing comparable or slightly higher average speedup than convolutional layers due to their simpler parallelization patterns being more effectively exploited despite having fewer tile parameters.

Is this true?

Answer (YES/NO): NO